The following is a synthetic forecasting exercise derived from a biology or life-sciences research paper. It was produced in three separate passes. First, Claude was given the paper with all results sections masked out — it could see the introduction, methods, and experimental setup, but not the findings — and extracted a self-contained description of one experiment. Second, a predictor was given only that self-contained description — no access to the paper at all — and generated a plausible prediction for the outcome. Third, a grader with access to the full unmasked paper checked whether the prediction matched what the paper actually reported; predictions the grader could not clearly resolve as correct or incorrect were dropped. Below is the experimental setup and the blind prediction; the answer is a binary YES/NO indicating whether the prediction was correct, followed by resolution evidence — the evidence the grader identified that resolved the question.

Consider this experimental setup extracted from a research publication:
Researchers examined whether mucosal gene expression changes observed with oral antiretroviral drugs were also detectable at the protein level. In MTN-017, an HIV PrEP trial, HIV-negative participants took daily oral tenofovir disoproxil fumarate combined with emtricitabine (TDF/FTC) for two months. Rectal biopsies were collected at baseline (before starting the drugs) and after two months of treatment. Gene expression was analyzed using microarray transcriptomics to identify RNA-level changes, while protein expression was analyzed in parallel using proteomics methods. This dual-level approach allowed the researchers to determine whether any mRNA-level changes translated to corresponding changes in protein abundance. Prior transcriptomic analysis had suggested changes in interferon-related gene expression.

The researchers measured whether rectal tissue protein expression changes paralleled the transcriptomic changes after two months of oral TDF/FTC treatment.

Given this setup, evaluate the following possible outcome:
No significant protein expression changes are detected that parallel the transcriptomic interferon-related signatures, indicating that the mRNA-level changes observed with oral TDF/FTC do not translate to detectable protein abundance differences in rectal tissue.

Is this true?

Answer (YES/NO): NO